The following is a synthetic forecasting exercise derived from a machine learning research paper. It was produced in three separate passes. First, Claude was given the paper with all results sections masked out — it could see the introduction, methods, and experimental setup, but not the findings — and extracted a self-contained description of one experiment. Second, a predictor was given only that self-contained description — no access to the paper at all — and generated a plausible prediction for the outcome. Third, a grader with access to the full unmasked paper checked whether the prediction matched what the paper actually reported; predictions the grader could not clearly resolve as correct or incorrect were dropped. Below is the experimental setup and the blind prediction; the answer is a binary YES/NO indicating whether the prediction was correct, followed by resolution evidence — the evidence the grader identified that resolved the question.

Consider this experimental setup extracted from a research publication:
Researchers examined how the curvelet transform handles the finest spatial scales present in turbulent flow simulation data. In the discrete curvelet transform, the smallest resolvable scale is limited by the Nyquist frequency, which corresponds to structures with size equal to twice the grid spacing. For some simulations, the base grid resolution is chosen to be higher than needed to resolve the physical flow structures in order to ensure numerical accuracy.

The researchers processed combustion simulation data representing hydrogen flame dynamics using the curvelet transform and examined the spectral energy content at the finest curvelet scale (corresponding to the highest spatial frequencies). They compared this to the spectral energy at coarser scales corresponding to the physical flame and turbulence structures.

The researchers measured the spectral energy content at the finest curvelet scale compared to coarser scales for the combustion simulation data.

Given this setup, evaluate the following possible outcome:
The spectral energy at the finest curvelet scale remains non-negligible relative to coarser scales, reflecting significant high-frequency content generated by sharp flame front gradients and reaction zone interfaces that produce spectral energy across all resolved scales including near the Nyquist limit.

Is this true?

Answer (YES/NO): NO